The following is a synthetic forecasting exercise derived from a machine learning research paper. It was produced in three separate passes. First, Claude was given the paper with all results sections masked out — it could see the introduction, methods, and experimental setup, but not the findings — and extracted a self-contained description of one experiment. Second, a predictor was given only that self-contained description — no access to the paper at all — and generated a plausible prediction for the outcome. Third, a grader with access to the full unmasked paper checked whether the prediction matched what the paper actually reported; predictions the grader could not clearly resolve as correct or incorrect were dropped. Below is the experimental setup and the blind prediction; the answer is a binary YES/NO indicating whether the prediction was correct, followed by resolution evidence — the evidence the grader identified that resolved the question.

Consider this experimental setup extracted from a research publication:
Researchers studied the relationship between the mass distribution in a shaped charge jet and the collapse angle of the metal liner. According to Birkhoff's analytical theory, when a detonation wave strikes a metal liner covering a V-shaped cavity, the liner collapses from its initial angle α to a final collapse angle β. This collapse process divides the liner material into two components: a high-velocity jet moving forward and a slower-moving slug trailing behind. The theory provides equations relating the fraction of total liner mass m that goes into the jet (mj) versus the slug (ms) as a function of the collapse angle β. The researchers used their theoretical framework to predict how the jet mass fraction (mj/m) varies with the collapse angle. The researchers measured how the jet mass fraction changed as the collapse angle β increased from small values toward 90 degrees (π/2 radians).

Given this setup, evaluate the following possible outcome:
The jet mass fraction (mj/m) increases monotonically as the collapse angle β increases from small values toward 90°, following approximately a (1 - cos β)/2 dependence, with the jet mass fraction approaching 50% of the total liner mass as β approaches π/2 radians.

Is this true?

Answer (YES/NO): YES